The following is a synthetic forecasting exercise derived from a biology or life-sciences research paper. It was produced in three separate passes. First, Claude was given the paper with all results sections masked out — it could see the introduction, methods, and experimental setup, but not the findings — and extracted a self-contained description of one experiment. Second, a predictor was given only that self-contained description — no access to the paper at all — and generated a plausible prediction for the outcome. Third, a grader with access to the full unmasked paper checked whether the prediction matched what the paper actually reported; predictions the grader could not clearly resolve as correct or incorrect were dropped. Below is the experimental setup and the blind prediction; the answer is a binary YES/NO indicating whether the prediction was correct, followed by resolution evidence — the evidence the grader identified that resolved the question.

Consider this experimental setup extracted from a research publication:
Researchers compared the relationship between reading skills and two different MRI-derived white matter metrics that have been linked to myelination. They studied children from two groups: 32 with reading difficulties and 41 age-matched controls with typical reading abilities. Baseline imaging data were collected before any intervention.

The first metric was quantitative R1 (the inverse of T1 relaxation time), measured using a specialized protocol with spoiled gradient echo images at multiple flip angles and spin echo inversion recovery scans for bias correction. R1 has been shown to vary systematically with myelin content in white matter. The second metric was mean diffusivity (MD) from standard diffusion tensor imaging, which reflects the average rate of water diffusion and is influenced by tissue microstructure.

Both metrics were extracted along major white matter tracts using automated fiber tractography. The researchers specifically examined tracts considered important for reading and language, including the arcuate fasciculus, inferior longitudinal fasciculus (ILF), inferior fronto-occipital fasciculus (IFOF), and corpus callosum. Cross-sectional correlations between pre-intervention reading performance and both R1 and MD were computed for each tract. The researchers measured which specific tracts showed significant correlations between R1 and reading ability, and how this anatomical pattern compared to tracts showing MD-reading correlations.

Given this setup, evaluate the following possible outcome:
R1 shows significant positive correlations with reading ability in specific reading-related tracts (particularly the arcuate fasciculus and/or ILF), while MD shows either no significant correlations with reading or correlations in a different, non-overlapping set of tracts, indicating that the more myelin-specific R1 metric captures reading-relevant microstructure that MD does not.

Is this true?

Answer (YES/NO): NO